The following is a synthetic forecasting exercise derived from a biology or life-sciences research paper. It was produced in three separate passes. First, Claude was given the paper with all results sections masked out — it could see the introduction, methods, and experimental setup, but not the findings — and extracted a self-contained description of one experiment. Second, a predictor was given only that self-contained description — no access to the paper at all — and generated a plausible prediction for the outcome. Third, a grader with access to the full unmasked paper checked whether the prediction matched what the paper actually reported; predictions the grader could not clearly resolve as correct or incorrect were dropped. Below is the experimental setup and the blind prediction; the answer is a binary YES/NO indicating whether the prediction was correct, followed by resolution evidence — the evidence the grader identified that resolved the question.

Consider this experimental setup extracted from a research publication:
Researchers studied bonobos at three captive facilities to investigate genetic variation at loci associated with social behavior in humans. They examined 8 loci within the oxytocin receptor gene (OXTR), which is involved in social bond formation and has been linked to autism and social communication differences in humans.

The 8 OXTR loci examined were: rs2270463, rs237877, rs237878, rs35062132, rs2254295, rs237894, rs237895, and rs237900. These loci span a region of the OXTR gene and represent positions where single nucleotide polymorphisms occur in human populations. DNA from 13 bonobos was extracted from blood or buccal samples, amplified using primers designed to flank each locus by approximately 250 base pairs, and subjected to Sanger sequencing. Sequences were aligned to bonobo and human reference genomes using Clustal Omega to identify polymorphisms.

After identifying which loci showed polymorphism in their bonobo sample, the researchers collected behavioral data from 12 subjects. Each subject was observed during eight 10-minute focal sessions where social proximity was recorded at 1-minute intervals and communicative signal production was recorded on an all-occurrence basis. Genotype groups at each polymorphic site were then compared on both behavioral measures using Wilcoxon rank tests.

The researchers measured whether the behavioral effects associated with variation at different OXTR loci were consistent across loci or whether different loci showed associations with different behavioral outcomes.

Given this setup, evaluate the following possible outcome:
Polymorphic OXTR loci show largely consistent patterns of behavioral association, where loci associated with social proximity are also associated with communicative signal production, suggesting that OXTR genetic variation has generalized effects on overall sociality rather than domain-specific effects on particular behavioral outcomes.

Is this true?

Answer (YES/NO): NO